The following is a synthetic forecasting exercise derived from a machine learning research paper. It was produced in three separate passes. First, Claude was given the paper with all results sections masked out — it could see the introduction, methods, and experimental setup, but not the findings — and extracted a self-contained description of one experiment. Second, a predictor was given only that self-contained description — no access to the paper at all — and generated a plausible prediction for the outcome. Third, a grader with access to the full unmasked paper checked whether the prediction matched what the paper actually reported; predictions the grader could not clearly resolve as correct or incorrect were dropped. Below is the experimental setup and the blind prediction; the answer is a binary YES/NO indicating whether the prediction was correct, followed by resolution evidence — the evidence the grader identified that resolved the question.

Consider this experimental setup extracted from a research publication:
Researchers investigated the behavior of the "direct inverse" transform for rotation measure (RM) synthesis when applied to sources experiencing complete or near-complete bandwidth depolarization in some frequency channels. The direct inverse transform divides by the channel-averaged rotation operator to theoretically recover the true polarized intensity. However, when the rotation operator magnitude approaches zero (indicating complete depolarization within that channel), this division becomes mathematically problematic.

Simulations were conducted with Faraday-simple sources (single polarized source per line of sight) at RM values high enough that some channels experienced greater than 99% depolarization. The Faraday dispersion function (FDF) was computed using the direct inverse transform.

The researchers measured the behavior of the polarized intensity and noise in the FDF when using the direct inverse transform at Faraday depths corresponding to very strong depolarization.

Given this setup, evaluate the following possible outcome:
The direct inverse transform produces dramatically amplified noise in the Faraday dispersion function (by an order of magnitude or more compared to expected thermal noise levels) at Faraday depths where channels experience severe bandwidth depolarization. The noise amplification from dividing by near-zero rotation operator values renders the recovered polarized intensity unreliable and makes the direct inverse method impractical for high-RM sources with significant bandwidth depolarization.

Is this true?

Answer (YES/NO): YES